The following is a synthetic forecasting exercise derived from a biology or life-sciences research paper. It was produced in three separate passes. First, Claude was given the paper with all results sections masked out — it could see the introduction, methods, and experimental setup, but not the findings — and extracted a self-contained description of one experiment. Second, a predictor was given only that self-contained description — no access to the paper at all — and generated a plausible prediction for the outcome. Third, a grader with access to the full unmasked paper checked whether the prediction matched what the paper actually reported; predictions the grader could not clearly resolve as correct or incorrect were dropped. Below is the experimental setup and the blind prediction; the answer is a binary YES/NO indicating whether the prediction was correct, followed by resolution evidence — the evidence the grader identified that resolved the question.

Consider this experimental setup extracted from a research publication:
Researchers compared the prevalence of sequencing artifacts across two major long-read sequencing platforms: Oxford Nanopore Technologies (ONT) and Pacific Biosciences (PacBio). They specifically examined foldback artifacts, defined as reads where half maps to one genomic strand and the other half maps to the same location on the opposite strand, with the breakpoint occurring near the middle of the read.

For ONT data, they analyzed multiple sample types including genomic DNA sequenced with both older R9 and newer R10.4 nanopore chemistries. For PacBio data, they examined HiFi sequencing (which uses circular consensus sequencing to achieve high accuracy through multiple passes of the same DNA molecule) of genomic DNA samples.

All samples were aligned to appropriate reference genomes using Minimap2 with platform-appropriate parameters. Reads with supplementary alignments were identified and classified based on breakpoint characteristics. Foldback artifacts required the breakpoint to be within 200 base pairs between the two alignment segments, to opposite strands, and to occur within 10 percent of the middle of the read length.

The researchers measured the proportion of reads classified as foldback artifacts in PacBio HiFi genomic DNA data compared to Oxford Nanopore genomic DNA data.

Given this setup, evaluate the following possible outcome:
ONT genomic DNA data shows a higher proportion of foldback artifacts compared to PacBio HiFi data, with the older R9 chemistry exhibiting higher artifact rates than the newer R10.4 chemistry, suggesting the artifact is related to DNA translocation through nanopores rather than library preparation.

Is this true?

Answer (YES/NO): NO